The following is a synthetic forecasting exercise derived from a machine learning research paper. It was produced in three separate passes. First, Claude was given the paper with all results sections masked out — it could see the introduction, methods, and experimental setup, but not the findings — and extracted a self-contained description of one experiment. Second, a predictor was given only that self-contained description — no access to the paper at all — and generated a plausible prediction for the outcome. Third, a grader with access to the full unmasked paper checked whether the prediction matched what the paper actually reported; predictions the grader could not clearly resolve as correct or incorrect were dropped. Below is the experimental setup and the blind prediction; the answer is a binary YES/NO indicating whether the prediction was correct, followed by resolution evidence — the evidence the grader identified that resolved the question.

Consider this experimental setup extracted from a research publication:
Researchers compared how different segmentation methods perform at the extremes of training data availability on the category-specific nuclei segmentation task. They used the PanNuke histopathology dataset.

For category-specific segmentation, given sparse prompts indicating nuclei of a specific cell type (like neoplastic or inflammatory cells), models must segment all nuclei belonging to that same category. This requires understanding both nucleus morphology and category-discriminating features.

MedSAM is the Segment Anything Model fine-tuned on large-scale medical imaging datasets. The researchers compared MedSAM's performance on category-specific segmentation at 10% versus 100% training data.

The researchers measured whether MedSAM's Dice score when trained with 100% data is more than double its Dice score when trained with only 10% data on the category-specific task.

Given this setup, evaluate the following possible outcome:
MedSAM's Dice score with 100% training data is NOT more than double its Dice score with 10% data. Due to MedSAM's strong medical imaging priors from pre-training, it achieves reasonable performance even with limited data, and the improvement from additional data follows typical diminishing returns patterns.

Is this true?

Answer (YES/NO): YES